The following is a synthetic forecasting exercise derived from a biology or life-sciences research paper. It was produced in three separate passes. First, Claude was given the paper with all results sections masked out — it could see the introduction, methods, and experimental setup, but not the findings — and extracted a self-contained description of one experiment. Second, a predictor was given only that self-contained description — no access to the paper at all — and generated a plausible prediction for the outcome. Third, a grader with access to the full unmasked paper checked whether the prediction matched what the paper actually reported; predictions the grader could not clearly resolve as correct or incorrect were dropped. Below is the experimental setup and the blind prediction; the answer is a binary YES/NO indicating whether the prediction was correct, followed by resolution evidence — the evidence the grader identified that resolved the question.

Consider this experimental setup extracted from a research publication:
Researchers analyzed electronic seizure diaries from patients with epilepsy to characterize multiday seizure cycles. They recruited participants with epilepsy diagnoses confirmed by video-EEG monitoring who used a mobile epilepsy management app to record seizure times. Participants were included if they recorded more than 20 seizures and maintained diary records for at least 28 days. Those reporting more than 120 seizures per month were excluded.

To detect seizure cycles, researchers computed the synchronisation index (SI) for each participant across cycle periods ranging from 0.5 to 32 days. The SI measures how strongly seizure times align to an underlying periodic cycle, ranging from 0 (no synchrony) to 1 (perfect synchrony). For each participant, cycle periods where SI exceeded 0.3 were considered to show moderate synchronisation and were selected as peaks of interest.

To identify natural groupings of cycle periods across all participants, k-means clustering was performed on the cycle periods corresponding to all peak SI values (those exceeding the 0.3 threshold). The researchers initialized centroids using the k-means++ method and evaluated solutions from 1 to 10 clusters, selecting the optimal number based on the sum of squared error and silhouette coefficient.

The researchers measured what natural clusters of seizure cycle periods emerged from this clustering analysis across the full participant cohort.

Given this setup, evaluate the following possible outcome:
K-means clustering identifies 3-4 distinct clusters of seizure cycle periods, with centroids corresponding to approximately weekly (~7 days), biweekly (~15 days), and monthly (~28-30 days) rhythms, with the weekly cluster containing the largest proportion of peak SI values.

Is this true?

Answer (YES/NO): NO